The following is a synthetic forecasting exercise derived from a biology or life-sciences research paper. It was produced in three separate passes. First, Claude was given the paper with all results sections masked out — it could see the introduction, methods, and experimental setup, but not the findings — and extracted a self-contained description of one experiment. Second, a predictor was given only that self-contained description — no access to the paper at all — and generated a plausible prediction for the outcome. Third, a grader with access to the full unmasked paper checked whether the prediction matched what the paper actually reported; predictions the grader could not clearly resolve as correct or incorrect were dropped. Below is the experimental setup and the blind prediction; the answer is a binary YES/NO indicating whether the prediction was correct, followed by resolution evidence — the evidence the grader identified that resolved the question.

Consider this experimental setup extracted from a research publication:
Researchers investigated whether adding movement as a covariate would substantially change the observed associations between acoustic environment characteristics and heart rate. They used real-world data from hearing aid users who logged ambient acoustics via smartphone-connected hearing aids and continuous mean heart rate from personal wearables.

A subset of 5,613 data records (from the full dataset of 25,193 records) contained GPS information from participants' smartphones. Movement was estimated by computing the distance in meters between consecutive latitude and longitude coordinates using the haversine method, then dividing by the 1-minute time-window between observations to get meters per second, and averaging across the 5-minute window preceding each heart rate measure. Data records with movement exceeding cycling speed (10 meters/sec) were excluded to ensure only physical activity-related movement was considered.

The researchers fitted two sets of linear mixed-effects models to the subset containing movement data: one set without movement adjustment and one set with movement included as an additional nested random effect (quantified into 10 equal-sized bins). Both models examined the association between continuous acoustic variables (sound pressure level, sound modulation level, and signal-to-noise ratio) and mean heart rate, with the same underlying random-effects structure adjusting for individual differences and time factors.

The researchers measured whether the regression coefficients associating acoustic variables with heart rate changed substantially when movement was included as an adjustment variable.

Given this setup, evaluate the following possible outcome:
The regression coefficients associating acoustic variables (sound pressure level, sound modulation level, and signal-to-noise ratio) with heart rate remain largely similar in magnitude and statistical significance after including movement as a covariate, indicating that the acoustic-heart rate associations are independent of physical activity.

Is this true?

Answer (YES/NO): YES